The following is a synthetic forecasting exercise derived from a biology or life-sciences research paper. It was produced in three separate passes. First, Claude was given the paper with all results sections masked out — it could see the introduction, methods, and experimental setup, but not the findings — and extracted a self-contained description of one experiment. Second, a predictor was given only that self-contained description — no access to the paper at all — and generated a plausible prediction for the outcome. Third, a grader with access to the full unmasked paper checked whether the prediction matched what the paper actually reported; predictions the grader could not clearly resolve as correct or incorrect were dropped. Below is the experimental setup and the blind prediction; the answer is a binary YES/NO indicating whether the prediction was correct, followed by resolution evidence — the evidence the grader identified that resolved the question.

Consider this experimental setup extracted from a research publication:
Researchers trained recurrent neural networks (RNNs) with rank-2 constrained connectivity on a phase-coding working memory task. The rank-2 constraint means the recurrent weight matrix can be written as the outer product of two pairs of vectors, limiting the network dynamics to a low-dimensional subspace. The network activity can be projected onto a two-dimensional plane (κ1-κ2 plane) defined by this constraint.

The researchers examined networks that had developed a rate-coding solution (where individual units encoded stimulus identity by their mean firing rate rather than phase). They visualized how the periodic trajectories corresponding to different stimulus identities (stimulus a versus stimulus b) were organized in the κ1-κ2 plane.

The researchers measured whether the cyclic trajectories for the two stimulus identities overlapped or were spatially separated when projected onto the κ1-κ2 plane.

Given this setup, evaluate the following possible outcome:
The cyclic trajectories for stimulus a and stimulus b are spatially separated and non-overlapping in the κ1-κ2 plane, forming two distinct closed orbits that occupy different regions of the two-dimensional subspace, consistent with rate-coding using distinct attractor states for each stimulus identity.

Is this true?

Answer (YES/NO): YES